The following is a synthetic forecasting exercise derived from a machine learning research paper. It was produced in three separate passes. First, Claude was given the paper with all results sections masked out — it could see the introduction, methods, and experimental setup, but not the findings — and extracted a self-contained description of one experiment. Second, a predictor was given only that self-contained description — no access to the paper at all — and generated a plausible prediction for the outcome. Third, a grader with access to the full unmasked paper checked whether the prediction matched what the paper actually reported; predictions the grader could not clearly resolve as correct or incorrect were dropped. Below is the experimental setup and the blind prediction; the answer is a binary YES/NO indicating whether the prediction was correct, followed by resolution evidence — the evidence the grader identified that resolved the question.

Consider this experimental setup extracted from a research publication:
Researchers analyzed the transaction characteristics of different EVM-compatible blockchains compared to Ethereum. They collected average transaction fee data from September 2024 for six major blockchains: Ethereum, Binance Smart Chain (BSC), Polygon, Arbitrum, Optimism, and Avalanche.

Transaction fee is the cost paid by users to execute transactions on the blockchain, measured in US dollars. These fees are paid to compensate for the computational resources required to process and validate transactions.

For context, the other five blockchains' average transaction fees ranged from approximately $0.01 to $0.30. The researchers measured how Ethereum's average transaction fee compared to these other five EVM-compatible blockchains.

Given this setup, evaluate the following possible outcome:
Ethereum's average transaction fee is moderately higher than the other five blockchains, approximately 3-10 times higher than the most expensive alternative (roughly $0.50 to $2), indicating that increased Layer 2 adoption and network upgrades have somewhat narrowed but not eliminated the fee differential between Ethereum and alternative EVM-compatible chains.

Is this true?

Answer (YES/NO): NO